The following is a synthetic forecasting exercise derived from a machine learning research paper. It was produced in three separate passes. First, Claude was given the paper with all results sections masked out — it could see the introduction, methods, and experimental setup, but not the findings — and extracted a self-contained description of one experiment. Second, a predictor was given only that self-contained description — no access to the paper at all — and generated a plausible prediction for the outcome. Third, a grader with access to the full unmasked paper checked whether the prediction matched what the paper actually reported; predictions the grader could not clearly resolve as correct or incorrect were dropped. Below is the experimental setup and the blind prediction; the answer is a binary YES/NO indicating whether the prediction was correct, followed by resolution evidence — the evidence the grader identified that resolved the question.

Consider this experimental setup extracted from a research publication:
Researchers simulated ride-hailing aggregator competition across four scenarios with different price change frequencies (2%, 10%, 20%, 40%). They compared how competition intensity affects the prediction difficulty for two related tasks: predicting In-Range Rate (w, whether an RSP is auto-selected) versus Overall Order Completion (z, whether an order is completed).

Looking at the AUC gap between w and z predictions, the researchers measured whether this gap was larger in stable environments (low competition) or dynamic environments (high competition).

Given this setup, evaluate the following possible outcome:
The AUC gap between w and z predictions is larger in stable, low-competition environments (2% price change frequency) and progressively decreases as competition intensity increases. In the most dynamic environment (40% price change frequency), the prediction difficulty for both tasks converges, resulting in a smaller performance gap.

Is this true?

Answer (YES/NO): NO